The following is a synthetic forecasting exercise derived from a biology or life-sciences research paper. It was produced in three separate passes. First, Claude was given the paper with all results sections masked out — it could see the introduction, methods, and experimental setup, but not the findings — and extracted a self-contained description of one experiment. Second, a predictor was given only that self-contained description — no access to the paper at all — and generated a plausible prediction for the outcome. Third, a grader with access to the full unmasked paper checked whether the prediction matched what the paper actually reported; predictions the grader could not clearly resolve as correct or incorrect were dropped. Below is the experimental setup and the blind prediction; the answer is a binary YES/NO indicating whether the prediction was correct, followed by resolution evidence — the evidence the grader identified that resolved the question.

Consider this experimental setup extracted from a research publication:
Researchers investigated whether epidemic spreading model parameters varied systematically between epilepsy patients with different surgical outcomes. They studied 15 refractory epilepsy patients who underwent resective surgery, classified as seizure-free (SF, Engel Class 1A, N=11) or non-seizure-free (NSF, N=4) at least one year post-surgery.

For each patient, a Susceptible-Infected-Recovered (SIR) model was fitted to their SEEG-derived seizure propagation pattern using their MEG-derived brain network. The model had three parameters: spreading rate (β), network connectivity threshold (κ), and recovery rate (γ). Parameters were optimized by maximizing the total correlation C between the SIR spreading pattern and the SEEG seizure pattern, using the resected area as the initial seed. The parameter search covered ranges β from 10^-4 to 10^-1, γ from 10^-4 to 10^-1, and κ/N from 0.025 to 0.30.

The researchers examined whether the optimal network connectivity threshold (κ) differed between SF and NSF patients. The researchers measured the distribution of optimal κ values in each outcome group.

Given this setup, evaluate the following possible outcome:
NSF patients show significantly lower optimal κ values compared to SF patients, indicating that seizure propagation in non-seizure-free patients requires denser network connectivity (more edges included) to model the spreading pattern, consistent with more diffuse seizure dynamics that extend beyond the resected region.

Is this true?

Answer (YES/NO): NO